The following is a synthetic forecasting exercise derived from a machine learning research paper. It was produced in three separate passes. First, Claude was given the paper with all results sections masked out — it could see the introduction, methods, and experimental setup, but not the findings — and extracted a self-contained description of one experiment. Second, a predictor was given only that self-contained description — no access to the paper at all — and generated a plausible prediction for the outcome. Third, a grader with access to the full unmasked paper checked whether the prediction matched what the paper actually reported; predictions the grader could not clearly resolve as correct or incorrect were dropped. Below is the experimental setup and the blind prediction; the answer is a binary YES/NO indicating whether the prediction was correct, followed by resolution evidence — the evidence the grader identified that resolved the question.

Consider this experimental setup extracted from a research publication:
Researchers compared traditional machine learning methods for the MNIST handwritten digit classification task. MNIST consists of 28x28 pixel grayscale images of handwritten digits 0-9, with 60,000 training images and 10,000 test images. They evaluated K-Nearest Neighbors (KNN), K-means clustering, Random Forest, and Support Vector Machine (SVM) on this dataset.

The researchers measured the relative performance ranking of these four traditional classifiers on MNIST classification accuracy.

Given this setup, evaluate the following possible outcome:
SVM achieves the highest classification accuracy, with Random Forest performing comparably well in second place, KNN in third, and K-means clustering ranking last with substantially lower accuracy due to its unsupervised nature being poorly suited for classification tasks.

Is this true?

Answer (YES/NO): NO